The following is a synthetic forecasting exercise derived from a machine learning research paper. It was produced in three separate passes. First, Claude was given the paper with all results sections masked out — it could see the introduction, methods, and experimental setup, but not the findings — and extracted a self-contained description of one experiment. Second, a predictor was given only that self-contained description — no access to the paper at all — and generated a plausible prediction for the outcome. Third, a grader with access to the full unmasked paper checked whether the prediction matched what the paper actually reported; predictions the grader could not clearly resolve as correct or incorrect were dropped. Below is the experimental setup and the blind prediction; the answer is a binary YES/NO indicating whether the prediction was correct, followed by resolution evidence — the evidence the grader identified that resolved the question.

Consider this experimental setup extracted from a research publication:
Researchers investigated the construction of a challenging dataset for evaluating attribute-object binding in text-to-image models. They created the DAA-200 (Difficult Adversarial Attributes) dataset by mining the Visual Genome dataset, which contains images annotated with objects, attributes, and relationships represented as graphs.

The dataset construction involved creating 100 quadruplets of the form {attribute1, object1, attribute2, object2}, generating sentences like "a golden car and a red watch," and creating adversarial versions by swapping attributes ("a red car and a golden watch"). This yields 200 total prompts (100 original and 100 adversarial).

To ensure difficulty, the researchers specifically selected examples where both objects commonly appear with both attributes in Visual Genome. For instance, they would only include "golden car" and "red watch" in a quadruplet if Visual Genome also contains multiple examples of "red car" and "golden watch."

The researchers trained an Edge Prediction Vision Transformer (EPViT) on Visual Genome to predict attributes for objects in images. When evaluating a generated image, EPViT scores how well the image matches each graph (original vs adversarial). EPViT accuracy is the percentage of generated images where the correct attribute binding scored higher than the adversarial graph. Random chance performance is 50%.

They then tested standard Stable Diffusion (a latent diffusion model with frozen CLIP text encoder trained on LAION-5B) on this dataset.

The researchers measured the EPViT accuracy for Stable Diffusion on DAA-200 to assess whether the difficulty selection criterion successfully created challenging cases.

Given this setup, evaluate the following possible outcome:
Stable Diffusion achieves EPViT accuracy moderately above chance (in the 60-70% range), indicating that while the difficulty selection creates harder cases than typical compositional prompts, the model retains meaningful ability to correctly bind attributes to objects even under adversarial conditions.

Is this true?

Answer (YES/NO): NO